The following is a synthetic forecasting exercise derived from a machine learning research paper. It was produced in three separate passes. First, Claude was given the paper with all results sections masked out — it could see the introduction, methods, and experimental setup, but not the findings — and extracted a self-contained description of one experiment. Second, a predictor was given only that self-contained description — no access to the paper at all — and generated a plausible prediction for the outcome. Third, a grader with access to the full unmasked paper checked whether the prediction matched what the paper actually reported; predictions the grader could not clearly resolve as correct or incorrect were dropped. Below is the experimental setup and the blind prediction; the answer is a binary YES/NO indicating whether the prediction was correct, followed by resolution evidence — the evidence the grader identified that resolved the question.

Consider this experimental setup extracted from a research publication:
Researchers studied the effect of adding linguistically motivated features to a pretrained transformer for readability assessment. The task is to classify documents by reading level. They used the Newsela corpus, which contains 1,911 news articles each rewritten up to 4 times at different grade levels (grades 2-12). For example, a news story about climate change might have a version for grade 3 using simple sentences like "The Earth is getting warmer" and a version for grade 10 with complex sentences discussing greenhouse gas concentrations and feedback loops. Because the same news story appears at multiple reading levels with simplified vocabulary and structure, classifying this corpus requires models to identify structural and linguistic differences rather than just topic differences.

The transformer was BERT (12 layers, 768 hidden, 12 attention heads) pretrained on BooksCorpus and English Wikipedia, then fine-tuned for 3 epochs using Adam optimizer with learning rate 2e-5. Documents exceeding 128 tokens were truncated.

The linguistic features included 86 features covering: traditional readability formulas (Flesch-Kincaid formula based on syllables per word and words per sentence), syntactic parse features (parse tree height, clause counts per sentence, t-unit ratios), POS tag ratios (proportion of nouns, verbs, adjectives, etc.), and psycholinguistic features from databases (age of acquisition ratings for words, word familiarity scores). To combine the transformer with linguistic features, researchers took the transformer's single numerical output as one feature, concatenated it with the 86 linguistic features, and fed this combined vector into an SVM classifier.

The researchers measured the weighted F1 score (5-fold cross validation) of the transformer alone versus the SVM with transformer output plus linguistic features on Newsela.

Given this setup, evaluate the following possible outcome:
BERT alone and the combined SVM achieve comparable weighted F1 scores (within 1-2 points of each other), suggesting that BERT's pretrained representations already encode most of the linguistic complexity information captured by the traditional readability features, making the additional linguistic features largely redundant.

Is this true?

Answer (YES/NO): NO